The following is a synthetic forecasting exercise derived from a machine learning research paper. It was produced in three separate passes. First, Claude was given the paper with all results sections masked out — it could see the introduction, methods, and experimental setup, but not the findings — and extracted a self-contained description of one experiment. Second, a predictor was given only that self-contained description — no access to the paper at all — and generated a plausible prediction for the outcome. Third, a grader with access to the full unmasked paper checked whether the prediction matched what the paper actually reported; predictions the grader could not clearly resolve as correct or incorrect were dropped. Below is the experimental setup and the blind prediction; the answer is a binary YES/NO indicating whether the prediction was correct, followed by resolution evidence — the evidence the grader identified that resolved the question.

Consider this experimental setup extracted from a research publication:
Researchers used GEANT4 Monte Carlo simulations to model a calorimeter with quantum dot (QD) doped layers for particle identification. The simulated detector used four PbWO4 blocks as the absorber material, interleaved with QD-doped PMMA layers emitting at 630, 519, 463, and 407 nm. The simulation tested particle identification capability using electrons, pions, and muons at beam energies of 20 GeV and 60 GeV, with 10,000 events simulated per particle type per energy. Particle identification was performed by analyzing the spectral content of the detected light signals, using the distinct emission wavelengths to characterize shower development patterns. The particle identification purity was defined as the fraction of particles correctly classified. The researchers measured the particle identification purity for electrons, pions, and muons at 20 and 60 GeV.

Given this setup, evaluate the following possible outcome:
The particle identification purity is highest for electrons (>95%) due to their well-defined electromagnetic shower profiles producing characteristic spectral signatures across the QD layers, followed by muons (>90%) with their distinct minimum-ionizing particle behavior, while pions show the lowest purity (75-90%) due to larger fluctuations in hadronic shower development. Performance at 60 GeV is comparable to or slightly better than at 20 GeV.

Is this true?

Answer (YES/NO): NO